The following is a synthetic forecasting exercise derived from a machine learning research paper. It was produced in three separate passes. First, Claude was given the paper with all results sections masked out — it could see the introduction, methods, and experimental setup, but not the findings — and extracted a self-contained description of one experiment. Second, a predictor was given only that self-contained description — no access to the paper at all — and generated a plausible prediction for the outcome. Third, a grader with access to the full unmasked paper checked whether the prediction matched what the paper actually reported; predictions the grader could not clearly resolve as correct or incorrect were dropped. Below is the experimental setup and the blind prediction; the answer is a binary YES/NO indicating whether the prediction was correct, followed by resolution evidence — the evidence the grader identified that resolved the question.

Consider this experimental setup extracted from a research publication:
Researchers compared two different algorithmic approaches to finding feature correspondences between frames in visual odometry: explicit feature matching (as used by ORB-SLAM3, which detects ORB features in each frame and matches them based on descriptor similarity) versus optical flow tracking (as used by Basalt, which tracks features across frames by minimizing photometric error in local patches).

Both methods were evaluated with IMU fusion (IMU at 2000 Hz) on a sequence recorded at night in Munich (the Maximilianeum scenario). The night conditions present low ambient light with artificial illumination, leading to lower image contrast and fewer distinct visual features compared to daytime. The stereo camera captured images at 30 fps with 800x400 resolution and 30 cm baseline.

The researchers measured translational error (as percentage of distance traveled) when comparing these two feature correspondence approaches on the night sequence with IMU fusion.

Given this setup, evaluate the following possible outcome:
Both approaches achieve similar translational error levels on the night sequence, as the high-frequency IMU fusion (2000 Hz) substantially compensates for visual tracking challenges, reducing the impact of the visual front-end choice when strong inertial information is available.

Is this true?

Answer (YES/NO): NO